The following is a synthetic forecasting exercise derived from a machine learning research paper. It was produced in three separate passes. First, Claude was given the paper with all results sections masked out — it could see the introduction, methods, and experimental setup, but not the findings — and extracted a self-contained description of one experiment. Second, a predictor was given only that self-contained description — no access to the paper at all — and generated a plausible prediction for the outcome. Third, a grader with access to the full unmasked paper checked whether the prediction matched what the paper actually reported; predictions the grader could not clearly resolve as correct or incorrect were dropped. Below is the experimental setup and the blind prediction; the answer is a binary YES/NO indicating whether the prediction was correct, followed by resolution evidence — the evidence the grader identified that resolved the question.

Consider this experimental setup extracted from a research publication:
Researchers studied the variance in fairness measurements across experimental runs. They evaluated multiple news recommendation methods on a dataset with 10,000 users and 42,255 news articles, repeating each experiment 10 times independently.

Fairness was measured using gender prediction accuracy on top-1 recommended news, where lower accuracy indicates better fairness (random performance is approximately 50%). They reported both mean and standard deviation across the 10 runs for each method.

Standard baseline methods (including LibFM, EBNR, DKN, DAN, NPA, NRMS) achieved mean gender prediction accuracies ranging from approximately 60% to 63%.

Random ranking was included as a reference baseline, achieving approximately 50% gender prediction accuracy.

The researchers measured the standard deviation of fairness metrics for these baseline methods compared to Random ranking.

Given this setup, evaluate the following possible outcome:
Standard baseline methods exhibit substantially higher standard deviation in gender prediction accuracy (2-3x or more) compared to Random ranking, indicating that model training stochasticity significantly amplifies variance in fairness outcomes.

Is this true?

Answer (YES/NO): YES